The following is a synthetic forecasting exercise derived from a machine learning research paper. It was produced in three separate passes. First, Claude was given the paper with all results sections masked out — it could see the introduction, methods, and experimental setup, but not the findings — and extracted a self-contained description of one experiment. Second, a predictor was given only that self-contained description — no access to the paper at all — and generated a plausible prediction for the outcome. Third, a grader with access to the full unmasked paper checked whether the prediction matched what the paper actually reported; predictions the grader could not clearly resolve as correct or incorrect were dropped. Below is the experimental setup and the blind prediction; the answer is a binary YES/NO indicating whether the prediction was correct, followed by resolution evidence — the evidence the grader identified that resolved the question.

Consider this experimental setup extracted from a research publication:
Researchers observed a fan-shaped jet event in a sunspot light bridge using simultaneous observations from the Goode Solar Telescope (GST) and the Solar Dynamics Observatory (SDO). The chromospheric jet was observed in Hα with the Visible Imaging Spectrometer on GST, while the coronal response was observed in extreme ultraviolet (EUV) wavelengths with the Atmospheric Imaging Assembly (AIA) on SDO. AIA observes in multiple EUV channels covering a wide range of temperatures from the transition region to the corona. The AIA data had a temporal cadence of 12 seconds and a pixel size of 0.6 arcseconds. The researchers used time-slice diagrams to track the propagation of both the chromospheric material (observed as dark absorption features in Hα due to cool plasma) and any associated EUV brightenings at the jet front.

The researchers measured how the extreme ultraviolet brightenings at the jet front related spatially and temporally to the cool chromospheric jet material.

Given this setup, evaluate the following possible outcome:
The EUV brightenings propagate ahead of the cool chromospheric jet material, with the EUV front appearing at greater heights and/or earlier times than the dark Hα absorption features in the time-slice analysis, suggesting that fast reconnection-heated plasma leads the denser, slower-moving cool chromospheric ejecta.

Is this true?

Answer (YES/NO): NO